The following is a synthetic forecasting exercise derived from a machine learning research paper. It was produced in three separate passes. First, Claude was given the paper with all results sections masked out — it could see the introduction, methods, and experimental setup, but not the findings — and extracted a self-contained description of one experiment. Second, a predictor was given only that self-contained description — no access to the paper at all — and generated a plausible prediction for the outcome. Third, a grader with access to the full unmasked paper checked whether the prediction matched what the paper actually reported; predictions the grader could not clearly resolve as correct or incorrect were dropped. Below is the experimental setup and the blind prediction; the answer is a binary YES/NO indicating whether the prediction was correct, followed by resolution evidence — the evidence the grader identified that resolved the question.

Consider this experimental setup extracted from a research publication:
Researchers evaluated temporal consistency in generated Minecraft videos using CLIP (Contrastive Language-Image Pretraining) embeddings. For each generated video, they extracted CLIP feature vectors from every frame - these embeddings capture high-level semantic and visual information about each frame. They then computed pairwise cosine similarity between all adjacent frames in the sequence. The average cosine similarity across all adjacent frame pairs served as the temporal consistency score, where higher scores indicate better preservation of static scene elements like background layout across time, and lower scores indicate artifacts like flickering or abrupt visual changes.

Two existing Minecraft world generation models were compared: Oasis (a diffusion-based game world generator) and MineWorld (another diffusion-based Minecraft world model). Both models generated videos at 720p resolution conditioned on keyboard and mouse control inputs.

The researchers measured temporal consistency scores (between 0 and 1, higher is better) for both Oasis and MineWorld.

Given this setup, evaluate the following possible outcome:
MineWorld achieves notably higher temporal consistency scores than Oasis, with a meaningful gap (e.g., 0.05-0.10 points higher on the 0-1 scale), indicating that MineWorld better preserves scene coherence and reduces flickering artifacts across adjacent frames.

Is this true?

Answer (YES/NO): NO